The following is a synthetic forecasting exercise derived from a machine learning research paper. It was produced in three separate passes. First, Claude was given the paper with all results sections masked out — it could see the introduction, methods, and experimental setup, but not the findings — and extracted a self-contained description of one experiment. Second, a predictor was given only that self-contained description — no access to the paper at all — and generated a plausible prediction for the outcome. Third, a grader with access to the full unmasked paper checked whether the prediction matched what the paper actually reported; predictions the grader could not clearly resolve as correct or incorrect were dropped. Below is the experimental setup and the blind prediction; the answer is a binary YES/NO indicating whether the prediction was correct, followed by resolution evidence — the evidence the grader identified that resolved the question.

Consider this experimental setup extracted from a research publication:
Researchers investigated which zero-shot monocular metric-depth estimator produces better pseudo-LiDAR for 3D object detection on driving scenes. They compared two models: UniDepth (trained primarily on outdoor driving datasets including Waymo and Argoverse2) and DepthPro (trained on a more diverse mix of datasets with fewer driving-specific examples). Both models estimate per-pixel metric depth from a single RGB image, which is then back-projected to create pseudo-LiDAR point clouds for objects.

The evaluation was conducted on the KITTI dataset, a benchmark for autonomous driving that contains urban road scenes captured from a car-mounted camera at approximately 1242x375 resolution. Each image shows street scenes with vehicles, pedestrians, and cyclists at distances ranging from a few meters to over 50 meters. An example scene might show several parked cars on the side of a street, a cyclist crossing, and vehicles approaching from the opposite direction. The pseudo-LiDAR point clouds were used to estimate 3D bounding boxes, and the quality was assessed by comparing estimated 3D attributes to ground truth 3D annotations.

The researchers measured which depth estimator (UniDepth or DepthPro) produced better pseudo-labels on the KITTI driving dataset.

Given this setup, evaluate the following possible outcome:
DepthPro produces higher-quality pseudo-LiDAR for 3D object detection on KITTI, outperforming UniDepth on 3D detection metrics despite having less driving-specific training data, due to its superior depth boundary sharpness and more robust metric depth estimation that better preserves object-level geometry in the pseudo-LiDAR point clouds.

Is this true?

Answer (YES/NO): NO